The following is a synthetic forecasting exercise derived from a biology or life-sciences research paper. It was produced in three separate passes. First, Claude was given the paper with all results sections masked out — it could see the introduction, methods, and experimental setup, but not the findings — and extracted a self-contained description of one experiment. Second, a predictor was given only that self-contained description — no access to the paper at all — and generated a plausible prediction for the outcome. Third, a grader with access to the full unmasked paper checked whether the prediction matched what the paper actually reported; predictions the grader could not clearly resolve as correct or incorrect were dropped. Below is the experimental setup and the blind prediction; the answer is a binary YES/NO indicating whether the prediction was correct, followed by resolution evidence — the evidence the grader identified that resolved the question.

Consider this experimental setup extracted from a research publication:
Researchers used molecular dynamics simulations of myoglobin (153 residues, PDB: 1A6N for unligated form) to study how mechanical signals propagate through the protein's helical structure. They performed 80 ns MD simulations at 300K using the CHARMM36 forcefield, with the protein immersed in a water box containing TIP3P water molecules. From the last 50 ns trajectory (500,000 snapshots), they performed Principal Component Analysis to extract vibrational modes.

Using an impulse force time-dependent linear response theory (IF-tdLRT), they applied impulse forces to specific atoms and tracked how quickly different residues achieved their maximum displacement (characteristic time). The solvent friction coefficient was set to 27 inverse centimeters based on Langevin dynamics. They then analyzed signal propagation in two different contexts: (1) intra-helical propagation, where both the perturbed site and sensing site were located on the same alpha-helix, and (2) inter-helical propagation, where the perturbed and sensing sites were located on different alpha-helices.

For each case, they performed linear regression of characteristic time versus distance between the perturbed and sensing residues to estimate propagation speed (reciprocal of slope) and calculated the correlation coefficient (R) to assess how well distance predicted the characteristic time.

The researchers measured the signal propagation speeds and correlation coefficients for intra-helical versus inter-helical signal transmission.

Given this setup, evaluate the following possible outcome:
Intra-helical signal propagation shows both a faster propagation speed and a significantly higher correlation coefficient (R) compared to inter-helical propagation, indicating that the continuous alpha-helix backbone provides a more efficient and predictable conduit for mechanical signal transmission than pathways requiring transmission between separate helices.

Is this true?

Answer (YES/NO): NO